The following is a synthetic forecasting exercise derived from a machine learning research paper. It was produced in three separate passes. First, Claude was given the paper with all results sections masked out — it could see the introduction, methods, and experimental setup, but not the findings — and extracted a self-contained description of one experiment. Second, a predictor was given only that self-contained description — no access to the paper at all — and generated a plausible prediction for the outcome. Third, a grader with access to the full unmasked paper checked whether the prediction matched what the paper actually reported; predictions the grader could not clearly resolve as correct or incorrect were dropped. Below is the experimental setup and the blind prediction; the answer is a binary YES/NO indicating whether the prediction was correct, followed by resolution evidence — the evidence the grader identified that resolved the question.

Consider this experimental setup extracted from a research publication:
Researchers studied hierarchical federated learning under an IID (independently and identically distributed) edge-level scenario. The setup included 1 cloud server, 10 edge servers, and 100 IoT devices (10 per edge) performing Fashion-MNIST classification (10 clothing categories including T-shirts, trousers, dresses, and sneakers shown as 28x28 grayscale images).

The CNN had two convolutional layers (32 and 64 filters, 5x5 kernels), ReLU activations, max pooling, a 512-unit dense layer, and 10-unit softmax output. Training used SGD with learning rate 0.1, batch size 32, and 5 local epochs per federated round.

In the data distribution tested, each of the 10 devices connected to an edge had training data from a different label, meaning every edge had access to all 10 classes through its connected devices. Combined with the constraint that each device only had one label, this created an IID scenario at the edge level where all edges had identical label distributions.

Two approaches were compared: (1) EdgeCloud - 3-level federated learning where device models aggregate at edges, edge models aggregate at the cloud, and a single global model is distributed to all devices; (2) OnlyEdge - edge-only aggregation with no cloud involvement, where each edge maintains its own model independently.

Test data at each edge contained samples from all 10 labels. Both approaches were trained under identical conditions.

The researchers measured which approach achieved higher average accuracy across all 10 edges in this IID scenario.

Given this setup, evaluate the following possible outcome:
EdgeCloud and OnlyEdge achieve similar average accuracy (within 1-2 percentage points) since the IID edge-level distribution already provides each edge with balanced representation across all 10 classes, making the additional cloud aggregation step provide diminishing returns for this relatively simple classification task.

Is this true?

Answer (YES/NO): NO